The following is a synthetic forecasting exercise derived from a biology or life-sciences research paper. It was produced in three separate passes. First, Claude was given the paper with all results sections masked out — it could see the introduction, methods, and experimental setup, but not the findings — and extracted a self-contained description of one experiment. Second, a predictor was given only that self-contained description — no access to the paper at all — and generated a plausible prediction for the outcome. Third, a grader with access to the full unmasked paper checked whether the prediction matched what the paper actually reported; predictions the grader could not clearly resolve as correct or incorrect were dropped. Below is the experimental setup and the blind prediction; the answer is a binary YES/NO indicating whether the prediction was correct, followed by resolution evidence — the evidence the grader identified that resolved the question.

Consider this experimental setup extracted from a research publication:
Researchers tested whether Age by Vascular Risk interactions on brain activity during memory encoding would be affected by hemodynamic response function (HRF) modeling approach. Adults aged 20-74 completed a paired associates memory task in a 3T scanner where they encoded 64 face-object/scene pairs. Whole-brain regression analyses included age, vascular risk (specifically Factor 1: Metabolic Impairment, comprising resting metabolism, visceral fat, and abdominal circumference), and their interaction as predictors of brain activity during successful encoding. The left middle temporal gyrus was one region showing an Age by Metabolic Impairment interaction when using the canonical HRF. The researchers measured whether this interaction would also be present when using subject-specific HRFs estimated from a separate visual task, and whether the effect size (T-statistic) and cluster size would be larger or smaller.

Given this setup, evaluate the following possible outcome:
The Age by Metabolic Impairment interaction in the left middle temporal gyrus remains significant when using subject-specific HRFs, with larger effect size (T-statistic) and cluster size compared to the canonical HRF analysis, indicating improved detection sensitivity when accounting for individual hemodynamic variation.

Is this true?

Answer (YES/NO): YES